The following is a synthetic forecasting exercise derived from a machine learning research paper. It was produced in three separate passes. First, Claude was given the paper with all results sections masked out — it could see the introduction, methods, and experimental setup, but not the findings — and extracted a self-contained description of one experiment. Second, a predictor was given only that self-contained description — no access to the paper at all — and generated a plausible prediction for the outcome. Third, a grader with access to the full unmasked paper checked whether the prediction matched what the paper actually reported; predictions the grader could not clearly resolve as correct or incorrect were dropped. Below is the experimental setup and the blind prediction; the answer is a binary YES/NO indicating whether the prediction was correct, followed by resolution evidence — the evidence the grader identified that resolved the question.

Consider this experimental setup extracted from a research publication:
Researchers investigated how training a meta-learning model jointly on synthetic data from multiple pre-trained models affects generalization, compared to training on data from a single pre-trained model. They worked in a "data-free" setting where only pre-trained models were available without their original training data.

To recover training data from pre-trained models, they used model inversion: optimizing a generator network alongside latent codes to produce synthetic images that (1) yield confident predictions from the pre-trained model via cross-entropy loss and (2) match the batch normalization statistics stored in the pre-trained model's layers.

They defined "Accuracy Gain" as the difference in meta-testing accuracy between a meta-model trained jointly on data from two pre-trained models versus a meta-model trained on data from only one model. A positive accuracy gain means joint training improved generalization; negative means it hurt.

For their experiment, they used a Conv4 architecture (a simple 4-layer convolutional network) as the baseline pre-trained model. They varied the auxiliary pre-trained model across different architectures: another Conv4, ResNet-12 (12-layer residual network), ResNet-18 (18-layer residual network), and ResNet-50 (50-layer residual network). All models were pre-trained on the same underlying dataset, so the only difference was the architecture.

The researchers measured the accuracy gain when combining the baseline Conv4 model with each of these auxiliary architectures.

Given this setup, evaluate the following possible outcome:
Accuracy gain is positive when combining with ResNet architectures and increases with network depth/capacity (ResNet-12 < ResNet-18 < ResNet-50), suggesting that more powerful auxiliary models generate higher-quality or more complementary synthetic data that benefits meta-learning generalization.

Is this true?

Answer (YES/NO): NO